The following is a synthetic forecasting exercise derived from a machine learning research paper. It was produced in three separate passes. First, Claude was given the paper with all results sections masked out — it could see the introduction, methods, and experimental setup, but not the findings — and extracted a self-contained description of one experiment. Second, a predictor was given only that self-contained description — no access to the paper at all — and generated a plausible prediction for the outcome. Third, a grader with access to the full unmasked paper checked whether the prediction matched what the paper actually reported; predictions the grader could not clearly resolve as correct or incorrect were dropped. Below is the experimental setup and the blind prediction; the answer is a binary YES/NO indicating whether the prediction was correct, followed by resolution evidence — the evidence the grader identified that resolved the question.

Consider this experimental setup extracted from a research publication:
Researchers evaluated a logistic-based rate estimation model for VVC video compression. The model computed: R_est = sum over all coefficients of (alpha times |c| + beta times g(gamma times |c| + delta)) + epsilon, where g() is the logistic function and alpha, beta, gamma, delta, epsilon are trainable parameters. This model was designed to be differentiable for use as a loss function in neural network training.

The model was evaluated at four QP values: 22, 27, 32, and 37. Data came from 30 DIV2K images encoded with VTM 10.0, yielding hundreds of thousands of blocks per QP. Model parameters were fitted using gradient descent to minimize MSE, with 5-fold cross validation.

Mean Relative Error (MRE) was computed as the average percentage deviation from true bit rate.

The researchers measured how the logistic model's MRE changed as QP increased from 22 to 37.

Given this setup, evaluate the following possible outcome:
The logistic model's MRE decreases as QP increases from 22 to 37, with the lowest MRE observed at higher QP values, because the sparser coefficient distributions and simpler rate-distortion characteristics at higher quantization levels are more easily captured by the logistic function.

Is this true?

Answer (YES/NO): NO